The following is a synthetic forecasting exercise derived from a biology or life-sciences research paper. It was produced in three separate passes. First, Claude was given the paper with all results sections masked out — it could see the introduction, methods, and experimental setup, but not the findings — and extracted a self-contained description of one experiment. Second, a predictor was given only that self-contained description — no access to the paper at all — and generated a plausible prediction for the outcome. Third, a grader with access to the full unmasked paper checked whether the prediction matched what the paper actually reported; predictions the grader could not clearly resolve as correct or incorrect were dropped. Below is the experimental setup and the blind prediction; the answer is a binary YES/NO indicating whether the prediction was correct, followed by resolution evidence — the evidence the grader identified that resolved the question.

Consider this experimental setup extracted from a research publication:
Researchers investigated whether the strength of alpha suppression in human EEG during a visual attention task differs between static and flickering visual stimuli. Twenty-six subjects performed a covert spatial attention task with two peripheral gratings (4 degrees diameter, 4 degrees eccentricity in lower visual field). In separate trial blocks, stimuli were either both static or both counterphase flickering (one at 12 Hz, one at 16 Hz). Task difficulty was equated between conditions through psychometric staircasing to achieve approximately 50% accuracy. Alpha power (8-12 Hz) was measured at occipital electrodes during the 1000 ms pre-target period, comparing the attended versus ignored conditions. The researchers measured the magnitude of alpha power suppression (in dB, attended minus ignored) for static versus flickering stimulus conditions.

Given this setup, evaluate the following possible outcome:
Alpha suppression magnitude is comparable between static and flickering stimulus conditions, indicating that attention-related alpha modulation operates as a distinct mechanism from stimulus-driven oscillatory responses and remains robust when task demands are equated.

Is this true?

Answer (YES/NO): NO